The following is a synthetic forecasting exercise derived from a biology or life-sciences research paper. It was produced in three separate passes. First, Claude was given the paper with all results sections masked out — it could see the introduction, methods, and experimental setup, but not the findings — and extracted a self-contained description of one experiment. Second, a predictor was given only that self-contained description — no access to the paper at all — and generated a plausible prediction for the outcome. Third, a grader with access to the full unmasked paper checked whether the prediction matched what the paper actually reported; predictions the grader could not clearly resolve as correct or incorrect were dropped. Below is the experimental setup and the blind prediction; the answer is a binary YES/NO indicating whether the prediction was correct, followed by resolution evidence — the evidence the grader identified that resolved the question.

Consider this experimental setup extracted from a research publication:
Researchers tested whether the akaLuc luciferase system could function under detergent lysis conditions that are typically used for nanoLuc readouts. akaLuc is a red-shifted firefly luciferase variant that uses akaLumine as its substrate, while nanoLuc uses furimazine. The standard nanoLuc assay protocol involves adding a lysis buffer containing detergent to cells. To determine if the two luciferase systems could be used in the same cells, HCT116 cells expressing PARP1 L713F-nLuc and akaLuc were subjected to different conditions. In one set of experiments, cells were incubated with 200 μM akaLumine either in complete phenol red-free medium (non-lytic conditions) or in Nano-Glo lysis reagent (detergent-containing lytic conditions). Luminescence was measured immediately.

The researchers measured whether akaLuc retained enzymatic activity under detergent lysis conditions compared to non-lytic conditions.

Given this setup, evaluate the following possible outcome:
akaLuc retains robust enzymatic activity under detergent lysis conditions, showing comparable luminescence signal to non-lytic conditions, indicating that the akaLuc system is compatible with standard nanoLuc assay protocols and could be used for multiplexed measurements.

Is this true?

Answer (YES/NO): NO